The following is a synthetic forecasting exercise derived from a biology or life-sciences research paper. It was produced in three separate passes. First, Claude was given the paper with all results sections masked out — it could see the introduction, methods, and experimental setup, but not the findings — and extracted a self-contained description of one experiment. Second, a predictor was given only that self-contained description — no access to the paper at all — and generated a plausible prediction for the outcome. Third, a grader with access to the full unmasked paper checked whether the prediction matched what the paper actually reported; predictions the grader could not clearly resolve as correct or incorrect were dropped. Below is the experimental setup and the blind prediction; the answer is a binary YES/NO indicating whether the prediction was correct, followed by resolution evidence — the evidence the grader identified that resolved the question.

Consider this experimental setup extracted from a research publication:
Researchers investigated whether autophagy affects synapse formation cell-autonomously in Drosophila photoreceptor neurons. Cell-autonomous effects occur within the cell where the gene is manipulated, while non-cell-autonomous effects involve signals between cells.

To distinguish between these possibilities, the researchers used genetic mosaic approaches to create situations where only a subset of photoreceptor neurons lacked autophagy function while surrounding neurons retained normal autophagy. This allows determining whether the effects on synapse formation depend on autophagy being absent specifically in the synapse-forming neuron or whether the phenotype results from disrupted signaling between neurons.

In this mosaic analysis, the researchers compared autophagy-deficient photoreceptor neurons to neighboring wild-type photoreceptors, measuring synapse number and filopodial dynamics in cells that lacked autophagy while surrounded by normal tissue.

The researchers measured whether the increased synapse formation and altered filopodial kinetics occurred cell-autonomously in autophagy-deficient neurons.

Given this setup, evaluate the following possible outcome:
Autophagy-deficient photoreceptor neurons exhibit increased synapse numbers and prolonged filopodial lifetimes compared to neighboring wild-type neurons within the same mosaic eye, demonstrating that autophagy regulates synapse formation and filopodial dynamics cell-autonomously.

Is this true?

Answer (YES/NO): YES